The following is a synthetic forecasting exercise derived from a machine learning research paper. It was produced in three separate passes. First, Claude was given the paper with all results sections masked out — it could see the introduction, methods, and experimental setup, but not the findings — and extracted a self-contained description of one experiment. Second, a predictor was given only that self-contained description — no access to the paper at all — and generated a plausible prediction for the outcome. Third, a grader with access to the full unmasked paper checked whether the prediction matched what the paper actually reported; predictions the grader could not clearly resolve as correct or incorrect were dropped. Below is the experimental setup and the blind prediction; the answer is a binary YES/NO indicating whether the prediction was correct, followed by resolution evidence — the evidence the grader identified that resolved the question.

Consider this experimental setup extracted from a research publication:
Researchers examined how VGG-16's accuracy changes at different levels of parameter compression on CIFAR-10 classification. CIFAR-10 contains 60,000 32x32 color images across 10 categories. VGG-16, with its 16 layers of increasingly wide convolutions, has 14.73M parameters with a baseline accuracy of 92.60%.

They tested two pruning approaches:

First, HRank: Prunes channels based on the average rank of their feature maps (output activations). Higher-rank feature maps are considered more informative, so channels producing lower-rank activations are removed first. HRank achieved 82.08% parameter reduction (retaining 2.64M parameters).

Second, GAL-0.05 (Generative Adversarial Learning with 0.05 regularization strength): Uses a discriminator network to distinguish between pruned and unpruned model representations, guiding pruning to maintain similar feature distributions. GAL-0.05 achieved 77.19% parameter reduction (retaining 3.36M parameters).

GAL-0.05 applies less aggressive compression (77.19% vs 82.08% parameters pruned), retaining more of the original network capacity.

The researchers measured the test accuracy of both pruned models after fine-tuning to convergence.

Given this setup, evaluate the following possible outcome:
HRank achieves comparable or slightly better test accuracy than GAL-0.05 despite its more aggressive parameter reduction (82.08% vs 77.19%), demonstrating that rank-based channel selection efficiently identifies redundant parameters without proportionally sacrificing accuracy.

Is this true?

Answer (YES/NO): YES